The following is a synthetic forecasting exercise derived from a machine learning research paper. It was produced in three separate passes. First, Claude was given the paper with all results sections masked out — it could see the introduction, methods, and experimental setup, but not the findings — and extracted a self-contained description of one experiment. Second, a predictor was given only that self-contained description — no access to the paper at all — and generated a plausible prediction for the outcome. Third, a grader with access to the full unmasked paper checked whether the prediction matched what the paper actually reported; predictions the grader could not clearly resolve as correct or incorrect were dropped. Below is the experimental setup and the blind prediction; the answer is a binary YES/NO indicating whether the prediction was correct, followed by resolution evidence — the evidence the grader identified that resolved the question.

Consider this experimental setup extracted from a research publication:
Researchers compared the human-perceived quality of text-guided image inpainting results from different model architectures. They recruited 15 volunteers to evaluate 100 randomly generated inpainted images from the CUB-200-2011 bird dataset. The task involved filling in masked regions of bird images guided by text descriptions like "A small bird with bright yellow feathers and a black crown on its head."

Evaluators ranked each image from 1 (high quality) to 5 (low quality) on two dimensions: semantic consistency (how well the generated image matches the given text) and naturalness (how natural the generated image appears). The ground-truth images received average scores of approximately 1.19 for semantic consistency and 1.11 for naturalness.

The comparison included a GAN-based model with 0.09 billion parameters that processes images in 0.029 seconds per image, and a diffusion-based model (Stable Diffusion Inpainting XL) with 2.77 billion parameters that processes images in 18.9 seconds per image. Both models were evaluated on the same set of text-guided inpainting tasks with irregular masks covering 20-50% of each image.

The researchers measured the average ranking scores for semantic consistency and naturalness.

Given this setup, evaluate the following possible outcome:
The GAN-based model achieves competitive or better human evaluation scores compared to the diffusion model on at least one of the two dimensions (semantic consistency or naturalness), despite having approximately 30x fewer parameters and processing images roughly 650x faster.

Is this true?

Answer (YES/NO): NO